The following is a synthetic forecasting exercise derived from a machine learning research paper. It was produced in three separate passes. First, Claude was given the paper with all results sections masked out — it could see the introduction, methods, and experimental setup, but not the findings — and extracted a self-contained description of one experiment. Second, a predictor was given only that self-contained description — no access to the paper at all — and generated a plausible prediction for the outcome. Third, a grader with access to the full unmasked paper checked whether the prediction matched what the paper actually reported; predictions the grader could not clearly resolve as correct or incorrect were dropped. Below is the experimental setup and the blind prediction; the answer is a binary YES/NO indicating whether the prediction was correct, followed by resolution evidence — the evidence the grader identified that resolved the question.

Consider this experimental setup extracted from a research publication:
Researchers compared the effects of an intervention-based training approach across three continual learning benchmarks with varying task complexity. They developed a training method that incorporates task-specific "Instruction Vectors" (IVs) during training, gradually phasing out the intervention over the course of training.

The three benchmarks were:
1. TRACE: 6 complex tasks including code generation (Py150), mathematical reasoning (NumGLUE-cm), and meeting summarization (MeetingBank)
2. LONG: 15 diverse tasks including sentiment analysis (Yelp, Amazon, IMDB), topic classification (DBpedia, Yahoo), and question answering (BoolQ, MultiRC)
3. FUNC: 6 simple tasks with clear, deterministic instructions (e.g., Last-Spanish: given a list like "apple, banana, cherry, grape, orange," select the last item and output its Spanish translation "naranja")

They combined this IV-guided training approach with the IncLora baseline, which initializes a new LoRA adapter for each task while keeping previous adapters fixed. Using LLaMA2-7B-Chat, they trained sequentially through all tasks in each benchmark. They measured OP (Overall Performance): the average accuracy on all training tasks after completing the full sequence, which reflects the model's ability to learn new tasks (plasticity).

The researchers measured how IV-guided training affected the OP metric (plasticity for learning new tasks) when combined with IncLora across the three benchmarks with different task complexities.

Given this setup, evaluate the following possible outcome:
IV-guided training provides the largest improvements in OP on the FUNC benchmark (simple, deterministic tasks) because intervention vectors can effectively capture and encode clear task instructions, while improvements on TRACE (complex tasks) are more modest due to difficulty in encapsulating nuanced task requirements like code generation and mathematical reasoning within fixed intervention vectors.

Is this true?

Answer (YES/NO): YES